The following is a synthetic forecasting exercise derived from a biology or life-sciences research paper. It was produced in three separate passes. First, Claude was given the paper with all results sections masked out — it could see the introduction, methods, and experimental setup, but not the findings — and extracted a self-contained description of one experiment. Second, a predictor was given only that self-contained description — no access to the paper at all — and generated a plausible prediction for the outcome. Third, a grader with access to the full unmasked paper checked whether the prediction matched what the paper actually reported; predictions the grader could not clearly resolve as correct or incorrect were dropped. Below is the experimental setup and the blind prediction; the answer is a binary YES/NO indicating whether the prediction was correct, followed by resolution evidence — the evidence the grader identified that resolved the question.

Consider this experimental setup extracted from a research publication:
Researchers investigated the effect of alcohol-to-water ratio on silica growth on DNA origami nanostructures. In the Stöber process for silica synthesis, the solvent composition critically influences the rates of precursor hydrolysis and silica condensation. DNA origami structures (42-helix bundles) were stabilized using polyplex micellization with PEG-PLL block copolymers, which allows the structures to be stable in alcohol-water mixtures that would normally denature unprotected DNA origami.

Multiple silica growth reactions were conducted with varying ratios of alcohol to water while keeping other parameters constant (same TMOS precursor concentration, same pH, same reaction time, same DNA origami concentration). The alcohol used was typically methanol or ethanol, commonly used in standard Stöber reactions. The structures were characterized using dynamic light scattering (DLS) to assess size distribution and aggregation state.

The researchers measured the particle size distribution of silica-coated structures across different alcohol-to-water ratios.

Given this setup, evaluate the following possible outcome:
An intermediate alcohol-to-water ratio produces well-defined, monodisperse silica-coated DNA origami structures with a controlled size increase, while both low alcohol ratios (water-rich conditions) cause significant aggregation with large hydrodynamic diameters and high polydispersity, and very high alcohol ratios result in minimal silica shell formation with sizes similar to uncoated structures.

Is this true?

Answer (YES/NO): NO